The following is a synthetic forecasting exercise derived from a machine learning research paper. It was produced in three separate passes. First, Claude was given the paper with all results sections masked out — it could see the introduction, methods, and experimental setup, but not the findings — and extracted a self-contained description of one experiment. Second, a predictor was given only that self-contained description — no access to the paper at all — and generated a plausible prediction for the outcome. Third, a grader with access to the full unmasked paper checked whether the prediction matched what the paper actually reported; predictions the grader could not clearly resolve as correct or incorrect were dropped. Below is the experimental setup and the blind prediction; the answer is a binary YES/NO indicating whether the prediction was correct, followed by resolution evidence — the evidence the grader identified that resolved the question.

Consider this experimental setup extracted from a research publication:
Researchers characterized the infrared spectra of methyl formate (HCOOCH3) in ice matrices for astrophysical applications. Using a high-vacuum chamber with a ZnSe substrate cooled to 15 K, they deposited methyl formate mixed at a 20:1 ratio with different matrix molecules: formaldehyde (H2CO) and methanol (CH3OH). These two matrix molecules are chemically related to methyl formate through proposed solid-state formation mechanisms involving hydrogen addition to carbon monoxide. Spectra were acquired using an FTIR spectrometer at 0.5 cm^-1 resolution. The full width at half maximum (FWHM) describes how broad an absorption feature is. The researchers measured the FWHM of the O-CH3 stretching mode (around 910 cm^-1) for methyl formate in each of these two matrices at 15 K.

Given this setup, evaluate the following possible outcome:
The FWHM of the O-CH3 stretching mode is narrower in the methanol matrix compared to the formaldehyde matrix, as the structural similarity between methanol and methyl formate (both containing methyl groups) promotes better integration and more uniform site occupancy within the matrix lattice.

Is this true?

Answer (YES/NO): NO